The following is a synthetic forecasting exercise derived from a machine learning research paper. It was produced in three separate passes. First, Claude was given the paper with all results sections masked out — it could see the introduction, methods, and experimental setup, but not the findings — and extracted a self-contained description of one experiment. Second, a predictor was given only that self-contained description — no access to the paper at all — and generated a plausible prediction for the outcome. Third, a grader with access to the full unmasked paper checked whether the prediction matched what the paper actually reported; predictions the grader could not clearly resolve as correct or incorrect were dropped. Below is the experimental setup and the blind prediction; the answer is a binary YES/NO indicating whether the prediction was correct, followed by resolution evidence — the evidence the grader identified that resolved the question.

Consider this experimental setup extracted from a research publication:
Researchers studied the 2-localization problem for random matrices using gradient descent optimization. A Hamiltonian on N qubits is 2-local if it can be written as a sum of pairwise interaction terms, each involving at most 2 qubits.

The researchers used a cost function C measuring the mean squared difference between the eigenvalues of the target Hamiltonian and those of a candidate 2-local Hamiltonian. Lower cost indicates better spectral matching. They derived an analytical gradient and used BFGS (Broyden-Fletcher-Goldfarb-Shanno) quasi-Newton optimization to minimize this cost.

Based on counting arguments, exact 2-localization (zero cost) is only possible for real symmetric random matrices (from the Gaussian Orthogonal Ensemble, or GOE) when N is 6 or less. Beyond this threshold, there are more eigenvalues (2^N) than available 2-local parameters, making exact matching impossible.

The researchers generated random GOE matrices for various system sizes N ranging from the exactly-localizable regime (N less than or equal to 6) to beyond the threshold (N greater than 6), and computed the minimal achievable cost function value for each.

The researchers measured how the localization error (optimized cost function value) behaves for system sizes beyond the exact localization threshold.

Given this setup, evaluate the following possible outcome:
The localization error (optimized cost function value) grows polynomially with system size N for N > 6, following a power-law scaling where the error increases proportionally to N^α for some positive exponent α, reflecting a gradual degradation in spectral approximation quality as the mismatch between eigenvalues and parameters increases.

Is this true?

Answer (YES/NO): NO